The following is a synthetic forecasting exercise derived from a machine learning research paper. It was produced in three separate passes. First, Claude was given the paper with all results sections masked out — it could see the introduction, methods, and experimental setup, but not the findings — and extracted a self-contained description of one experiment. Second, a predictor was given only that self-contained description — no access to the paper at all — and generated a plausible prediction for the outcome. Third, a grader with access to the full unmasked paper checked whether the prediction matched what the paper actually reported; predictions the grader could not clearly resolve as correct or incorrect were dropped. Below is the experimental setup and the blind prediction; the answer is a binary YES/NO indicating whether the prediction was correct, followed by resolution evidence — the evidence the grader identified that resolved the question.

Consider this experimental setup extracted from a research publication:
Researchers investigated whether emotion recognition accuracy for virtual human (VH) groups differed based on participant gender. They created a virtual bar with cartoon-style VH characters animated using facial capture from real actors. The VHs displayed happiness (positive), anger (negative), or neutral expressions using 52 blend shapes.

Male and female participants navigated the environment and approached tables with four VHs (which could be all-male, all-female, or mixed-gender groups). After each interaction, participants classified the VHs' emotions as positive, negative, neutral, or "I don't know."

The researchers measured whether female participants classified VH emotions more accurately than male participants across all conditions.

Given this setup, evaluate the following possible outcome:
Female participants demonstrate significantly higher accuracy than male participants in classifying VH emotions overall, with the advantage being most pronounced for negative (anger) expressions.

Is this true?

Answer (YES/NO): NO